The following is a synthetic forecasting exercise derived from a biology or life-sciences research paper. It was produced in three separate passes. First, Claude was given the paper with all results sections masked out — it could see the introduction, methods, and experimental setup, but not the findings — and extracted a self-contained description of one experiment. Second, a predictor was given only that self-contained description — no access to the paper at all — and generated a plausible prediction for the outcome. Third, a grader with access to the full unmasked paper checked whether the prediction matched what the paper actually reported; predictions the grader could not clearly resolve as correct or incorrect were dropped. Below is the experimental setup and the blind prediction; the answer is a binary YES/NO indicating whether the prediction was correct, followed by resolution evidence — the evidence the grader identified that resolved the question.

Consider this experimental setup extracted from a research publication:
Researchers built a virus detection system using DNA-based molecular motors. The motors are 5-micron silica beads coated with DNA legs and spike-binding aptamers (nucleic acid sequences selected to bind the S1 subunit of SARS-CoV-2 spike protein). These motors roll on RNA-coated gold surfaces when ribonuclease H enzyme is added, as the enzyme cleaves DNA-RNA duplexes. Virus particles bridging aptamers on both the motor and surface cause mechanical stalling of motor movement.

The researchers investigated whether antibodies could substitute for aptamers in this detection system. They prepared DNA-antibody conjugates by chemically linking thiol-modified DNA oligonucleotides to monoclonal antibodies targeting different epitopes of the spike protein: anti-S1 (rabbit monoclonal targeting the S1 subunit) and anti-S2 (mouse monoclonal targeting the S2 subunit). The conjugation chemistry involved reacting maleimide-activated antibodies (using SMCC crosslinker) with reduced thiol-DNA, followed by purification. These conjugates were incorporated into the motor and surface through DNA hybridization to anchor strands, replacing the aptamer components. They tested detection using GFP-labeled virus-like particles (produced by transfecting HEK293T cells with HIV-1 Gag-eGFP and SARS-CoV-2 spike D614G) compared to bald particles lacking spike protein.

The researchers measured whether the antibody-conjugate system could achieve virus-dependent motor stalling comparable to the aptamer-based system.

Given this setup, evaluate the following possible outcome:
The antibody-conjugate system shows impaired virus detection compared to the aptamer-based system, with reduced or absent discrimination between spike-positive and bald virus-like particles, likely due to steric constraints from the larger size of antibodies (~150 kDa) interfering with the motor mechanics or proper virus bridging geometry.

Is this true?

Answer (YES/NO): YES